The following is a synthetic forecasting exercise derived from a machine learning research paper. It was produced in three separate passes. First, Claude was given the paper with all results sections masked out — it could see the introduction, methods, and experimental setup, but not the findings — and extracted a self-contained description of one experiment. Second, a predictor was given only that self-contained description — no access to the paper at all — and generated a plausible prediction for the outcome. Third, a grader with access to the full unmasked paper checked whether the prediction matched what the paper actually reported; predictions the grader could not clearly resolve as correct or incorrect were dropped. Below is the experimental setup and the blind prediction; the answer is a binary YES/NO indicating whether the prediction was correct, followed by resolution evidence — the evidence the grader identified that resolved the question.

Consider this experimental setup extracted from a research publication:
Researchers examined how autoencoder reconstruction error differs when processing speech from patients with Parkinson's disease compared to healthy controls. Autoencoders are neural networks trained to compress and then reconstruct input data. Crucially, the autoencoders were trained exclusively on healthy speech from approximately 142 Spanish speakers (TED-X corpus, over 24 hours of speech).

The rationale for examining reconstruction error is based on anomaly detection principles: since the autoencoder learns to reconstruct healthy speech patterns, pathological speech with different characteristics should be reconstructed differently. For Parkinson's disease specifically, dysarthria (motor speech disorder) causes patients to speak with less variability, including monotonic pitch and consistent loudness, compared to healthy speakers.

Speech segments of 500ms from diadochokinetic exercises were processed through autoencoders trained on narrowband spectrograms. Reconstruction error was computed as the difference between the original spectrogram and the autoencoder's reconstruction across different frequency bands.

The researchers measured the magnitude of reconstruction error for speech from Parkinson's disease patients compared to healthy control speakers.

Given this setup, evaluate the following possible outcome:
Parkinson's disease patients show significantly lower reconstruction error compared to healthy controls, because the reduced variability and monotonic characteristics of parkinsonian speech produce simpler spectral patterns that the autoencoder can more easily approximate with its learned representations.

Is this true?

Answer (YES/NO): YES